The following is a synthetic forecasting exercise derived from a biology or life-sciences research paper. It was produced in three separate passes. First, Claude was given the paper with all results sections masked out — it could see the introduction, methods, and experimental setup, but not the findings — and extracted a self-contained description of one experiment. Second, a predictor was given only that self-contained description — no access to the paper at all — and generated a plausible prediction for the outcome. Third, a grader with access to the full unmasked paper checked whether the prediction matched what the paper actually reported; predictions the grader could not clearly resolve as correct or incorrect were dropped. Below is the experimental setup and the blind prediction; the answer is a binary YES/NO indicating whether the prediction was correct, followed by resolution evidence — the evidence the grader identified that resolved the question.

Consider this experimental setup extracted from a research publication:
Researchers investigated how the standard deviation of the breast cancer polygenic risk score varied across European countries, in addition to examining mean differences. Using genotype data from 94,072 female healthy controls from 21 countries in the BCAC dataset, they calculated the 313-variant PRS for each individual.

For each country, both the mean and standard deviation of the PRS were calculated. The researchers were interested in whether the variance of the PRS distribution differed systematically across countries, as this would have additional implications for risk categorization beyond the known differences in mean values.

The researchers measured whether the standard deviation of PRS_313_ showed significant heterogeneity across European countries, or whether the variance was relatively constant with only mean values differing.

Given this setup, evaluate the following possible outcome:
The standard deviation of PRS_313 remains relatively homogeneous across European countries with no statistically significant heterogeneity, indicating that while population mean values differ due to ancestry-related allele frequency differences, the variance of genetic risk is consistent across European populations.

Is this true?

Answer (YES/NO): YES